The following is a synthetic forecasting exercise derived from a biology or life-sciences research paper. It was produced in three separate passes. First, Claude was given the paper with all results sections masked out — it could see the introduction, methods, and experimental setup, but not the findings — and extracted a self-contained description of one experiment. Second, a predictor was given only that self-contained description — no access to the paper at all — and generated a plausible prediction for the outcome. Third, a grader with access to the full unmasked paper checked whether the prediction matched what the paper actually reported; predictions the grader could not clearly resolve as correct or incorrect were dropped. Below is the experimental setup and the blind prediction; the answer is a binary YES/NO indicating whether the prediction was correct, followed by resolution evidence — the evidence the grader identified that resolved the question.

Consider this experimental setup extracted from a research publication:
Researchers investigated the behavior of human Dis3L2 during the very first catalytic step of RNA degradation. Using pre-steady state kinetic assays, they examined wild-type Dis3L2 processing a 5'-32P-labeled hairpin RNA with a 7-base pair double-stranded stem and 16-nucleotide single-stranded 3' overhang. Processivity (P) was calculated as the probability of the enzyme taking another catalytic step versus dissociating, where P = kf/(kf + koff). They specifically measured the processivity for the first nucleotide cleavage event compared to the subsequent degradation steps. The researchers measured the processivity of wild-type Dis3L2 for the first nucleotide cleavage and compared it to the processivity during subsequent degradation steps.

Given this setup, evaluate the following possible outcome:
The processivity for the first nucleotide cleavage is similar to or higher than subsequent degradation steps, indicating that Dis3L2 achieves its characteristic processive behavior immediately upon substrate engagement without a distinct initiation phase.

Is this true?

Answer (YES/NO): NO